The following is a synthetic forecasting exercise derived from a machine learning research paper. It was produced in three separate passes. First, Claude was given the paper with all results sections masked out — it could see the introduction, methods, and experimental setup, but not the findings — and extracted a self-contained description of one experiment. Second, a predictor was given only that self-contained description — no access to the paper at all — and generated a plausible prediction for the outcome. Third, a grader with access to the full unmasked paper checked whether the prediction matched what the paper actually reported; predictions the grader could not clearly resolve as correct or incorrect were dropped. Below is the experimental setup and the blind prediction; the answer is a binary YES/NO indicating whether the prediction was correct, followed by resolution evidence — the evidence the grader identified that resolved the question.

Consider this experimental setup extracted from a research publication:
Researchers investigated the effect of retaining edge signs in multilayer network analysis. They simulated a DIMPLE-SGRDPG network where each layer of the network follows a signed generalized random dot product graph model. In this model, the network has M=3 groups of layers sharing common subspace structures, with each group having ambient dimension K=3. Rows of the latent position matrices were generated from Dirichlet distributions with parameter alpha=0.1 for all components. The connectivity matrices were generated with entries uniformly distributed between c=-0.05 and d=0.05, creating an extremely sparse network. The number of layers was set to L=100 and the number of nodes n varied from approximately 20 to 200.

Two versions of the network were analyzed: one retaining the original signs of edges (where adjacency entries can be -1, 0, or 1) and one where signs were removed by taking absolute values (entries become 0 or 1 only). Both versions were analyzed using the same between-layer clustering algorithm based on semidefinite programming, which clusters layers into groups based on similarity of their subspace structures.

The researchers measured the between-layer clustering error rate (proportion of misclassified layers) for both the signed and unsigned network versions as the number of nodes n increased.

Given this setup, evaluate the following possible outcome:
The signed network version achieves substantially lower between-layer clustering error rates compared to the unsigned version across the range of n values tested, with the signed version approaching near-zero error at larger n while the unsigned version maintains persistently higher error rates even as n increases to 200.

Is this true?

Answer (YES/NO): YES